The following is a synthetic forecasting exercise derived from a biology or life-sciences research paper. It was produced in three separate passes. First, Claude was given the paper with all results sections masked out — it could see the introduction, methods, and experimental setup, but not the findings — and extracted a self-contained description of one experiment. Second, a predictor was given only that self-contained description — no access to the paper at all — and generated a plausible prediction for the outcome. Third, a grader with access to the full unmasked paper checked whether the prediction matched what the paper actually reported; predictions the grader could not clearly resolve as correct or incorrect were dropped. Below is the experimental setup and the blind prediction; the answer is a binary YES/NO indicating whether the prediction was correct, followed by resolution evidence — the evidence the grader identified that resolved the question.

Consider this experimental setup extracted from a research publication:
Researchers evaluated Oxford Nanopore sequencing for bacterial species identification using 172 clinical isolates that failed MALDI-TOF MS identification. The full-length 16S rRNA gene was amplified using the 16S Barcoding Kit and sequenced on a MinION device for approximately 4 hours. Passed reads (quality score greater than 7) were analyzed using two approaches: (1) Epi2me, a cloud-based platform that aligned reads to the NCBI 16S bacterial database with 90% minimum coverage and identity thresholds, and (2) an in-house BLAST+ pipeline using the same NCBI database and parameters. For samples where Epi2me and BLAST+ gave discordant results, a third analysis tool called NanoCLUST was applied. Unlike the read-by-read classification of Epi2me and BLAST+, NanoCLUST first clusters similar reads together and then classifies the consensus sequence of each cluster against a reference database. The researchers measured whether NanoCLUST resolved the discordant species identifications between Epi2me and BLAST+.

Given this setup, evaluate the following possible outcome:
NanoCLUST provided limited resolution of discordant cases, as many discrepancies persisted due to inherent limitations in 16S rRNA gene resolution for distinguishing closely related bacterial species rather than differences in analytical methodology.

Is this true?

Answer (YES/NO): NO